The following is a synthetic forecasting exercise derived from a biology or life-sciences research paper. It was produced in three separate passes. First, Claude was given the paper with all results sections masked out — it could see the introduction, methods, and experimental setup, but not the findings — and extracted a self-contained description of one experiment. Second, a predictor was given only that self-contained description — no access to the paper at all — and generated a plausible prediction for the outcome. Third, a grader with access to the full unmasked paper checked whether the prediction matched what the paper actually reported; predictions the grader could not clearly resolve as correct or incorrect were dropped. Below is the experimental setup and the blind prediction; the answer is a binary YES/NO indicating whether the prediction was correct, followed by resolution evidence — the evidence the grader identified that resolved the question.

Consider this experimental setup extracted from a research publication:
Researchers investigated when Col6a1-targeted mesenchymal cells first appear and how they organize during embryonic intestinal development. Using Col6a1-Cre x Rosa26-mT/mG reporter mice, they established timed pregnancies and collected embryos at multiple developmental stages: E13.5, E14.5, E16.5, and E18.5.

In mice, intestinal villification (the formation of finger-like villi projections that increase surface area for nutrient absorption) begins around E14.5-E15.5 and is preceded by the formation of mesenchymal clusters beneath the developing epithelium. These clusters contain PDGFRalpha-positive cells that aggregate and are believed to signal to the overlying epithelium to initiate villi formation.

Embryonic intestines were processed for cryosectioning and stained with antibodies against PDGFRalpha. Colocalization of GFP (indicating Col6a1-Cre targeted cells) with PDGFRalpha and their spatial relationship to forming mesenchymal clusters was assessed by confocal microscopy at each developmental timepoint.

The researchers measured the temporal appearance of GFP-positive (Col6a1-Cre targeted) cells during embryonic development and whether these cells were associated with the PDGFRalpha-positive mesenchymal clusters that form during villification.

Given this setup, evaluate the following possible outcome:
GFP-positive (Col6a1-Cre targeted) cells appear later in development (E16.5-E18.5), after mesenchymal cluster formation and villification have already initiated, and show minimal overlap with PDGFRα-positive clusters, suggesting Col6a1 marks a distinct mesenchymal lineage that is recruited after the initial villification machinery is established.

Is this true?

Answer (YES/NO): NO